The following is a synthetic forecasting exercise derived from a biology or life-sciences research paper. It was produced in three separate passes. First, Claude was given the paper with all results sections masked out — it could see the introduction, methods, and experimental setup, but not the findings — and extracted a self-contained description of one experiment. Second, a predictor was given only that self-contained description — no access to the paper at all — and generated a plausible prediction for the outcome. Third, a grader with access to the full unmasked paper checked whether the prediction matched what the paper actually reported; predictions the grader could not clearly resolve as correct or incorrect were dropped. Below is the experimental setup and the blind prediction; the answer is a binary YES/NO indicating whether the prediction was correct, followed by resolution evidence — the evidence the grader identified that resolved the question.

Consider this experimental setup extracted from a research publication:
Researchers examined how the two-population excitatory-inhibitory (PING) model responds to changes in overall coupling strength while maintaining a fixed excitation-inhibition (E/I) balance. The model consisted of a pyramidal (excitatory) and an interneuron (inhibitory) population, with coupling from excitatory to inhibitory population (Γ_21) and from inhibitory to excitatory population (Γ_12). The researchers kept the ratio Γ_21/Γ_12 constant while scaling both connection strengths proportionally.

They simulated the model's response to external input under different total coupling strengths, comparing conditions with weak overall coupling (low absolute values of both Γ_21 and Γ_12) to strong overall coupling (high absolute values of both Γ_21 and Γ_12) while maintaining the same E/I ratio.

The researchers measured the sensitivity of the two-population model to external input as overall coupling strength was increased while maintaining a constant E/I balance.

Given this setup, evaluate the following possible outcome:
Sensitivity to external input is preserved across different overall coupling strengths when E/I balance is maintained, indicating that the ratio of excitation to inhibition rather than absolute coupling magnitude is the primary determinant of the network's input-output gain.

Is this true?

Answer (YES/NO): NO